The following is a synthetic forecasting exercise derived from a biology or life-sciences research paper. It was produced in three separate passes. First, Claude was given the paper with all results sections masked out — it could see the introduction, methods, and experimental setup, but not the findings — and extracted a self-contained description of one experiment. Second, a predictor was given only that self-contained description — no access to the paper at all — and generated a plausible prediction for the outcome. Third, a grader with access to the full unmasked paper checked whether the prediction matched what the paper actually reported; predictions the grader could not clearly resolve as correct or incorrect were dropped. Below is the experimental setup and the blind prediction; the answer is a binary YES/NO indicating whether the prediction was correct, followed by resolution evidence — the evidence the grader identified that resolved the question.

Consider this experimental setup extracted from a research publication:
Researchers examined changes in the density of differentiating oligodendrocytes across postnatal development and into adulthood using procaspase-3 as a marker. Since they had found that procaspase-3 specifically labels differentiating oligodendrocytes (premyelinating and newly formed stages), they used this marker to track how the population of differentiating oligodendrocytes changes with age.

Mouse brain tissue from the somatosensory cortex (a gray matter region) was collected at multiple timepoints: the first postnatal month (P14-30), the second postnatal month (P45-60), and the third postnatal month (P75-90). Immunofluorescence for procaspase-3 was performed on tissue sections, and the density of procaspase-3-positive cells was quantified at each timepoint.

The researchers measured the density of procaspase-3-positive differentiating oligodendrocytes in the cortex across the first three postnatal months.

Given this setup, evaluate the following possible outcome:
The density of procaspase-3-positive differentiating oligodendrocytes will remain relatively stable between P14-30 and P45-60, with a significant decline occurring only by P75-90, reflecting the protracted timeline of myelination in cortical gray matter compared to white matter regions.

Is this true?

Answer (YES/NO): NO